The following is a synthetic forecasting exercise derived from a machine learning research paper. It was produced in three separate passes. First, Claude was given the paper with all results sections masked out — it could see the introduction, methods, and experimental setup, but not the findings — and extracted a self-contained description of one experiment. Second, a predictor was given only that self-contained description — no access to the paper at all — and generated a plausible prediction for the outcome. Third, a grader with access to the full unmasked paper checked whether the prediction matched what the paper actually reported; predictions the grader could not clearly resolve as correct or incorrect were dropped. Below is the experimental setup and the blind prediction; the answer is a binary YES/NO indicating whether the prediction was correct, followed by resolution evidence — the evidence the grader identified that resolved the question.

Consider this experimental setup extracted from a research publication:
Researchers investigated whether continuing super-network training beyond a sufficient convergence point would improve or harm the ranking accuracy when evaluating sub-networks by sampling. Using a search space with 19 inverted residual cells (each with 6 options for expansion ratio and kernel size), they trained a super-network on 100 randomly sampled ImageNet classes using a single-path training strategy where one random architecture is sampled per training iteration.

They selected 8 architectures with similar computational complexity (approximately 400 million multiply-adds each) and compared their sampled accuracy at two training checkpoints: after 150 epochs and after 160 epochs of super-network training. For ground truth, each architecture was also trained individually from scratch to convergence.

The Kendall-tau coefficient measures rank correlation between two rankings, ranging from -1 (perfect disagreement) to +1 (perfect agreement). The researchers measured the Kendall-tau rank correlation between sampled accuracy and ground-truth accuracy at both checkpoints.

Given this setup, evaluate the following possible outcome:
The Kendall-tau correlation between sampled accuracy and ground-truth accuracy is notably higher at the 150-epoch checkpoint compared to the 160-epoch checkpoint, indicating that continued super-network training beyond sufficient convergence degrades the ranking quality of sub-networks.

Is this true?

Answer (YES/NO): YES